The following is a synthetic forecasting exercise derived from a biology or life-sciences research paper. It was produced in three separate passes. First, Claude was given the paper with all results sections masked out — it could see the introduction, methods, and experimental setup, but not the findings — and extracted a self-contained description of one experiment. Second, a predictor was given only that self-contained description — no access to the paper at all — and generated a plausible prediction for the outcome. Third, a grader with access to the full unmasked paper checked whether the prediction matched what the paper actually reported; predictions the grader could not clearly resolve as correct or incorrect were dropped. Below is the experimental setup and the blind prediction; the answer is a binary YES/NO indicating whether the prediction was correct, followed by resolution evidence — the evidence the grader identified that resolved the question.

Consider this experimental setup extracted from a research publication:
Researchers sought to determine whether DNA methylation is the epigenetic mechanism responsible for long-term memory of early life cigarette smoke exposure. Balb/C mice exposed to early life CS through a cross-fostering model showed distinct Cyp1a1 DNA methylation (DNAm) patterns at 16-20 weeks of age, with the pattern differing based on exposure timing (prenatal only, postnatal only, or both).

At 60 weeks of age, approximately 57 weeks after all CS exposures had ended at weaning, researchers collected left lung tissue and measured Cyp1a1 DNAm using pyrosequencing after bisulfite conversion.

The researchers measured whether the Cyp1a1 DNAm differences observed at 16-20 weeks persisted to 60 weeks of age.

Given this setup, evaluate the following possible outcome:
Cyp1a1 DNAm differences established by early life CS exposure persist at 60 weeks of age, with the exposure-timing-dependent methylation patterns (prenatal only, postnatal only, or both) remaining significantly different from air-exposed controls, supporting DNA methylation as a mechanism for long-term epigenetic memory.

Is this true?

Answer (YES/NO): NO